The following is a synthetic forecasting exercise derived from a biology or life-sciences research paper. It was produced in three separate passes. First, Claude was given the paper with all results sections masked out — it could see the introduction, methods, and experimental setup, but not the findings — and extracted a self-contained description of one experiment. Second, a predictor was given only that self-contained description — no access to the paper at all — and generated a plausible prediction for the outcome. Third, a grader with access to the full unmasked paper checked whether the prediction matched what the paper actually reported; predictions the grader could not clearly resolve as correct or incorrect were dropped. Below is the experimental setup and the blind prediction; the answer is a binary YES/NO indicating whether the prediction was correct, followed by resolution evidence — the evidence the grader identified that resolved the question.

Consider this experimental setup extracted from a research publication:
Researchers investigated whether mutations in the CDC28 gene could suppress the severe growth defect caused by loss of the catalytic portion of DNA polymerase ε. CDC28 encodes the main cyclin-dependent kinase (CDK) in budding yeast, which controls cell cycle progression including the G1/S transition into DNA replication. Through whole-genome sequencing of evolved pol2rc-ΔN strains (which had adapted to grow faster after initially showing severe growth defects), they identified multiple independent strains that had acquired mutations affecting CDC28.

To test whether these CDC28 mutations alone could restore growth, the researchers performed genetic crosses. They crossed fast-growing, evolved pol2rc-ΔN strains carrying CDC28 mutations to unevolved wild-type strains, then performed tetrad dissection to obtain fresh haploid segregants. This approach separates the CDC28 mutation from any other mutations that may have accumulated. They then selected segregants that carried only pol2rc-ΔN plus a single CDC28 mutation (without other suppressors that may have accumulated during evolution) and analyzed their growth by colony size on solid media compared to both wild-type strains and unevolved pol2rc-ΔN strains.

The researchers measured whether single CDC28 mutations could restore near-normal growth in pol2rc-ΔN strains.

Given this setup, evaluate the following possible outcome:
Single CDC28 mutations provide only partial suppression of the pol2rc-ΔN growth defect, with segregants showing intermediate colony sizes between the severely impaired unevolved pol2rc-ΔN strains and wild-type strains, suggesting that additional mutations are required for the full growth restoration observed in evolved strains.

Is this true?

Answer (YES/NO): NO